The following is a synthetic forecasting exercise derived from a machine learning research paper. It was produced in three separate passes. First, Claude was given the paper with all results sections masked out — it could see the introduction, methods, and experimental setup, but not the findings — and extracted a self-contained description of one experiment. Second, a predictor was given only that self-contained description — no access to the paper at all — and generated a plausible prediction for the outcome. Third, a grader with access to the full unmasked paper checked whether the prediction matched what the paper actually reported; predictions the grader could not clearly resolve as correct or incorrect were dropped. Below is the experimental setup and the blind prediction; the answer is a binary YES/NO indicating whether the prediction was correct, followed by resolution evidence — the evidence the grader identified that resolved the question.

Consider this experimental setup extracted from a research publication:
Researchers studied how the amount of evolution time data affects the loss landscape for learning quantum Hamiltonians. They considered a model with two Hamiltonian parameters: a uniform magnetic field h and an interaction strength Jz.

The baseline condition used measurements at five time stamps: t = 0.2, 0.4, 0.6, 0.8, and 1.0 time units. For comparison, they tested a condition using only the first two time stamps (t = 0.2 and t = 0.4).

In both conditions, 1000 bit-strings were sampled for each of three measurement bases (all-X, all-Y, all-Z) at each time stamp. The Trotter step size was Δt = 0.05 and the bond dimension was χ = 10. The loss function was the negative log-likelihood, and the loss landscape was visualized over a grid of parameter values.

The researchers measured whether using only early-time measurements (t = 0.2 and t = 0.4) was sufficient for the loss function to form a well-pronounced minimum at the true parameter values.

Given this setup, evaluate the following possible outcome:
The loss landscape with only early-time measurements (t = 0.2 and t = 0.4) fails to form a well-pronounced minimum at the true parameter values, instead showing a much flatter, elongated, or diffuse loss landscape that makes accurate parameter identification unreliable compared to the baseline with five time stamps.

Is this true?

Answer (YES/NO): YES